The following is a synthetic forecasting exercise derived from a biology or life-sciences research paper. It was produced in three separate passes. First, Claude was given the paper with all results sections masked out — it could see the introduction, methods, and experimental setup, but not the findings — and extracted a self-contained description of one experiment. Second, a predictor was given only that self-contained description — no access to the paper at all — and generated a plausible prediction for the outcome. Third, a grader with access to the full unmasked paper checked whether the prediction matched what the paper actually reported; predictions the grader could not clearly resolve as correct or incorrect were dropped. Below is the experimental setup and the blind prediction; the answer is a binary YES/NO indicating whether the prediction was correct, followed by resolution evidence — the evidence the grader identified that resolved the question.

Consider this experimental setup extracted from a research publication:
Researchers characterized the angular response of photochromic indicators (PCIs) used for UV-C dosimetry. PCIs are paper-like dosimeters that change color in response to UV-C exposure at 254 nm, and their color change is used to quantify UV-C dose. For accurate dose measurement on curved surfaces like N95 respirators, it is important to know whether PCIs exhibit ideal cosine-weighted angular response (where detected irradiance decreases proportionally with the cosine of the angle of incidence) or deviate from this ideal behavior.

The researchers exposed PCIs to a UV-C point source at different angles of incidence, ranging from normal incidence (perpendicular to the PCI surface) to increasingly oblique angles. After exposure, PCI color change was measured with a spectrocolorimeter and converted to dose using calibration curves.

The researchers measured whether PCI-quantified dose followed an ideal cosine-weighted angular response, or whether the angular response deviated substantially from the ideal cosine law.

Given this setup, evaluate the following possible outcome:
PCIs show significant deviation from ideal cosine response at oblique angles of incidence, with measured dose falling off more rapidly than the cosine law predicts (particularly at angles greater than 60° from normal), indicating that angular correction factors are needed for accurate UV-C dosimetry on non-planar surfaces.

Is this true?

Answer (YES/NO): NO